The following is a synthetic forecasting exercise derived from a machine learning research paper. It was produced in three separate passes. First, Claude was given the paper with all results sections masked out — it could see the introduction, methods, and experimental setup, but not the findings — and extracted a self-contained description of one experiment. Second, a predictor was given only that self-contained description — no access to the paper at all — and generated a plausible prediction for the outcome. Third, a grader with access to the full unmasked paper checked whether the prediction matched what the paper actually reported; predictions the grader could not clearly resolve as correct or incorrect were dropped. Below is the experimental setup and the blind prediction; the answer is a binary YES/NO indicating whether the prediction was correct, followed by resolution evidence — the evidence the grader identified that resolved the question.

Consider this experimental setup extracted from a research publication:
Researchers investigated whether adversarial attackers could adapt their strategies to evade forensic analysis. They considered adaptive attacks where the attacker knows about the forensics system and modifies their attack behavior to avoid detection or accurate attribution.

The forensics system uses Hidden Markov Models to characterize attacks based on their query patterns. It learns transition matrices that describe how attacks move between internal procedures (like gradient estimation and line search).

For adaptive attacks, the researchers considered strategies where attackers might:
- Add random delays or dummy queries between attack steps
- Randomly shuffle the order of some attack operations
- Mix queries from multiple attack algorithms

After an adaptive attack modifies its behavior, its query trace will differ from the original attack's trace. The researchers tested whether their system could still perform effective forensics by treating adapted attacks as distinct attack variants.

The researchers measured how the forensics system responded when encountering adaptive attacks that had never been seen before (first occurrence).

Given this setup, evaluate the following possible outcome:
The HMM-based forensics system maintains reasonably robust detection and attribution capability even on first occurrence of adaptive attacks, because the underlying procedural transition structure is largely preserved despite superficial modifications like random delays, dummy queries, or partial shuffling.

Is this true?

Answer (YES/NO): NO